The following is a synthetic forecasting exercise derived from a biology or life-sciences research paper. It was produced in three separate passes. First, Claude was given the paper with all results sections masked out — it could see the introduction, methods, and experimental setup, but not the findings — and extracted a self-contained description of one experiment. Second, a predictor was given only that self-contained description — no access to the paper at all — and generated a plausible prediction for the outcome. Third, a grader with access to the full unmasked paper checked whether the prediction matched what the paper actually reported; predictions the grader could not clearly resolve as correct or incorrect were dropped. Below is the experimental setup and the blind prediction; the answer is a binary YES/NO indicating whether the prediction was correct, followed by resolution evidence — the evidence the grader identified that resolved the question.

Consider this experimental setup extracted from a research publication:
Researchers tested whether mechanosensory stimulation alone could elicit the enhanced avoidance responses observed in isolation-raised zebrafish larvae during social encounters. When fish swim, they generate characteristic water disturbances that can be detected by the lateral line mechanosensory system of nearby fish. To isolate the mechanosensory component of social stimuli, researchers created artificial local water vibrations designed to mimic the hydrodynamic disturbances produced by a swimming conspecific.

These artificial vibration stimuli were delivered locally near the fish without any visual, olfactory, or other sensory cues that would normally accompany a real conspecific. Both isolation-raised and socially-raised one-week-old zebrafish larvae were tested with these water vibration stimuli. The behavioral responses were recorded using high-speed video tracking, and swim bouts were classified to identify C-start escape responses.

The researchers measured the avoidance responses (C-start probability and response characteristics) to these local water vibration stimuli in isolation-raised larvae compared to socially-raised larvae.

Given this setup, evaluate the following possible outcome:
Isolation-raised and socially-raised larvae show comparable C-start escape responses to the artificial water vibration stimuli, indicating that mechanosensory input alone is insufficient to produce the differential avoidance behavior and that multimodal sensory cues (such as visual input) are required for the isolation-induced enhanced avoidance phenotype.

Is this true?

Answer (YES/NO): NO